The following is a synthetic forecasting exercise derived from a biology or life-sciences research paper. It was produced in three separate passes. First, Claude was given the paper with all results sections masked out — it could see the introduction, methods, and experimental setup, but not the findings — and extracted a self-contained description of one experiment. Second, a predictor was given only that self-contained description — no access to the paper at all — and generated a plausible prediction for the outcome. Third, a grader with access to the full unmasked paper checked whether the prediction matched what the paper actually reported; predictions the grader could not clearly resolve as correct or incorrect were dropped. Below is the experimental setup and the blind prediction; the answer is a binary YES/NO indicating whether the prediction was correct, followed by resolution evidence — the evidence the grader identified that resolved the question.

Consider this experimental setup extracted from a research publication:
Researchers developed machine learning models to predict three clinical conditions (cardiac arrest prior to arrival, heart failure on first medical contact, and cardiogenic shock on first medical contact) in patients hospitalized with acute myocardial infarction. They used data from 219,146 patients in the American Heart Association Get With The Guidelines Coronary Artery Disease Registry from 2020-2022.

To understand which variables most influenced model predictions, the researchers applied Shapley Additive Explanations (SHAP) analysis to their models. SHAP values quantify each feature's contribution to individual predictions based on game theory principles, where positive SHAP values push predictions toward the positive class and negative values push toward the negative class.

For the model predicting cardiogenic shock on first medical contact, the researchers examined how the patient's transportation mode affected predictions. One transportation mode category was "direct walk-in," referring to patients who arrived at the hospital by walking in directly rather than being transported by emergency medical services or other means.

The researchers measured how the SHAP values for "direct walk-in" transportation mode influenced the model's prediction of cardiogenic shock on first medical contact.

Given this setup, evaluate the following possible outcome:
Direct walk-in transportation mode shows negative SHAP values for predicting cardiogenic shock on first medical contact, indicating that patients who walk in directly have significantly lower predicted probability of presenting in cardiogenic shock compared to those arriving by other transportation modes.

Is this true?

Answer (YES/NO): YES